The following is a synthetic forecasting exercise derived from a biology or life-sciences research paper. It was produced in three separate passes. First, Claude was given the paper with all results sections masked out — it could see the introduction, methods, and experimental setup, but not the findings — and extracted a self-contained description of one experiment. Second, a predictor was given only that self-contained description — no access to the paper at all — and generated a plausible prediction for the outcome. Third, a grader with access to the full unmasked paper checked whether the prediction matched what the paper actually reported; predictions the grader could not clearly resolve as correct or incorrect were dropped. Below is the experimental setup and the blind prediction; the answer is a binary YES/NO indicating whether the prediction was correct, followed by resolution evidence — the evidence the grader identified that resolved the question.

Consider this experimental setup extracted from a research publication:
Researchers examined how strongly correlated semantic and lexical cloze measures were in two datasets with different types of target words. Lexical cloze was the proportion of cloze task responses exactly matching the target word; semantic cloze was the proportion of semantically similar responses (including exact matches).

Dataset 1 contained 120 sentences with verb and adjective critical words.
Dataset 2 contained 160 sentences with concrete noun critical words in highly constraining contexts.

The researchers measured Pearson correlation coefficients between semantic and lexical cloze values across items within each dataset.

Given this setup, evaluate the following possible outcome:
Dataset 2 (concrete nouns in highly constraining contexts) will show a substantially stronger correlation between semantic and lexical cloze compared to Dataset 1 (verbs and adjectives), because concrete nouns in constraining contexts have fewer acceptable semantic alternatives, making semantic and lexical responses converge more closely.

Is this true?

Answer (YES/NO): YES